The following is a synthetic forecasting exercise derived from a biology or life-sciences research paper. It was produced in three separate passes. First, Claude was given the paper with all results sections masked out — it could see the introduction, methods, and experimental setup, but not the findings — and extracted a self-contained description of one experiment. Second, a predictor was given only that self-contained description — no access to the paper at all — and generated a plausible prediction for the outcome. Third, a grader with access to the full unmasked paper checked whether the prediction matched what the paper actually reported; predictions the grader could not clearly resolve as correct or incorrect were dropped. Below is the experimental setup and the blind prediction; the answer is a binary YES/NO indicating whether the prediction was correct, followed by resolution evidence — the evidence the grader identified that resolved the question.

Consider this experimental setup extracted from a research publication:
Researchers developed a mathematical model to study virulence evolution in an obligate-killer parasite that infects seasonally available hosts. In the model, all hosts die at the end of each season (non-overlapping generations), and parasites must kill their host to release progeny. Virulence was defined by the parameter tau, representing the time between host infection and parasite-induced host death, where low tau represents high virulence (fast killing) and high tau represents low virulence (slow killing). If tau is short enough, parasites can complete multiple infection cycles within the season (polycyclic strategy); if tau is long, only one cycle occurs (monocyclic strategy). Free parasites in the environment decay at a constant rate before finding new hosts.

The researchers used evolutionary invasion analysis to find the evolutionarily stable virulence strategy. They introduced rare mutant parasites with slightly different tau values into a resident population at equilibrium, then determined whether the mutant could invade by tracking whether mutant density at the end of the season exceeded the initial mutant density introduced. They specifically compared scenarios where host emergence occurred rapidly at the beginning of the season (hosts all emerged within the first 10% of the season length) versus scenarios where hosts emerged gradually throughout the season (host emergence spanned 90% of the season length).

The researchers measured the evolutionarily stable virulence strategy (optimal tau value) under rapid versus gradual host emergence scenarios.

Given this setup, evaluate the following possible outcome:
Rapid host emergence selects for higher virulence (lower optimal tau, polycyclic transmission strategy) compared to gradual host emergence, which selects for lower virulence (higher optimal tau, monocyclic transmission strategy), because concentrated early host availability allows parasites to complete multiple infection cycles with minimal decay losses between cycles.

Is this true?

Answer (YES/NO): NO